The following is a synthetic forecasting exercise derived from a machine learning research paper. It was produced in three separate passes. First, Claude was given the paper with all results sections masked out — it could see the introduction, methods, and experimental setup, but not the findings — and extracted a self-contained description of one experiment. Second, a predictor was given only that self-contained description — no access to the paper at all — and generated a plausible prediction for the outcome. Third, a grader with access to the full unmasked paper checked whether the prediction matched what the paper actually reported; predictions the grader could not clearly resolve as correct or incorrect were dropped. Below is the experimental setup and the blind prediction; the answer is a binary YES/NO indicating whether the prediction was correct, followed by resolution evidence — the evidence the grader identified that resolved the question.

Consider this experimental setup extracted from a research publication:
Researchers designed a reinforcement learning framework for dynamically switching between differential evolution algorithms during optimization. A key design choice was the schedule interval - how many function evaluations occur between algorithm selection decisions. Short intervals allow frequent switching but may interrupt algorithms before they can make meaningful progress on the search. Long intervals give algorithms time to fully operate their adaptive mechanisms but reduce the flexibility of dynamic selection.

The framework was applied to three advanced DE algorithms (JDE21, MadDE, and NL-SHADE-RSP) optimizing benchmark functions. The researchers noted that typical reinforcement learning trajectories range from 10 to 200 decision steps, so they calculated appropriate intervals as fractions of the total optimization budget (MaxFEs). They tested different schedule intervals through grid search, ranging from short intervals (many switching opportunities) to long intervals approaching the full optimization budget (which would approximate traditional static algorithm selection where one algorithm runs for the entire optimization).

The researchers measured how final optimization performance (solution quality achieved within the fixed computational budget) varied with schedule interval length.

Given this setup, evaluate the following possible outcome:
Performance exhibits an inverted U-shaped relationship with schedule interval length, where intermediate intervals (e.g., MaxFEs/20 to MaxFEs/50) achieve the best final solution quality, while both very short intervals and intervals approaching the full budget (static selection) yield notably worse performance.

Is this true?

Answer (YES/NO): NO